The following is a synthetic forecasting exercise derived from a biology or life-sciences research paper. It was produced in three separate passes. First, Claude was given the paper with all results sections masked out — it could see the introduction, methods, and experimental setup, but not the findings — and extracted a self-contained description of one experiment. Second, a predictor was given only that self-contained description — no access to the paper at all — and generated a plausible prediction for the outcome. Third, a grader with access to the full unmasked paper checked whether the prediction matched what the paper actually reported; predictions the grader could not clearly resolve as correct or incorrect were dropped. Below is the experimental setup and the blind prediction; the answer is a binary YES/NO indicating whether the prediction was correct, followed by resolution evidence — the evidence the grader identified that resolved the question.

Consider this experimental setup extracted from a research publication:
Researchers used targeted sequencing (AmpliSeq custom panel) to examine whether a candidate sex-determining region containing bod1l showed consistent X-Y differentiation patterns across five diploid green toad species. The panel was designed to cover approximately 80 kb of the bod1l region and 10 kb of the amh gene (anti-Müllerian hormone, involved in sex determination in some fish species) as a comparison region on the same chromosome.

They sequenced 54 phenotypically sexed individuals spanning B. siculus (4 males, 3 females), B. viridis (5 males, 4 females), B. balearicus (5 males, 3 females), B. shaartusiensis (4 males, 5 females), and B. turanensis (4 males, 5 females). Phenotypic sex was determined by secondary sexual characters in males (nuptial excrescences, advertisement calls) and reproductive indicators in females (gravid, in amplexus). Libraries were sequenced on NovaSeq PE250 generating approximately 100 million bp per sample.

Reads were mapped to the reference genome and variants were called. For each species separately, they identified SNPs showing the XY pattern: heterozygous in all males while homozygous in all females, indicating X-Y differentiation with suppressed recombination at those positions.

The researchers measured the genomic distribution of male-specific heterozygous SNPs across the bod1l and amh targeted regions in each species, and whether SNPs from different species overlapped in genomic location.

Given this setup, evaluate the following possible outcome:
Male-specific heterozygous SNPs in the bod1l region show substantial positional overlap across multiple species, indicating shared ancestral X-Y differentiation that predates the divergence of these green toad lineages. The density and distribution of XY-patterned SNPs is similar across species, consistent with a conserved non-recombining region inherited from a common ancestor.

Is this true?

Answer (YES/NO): NO